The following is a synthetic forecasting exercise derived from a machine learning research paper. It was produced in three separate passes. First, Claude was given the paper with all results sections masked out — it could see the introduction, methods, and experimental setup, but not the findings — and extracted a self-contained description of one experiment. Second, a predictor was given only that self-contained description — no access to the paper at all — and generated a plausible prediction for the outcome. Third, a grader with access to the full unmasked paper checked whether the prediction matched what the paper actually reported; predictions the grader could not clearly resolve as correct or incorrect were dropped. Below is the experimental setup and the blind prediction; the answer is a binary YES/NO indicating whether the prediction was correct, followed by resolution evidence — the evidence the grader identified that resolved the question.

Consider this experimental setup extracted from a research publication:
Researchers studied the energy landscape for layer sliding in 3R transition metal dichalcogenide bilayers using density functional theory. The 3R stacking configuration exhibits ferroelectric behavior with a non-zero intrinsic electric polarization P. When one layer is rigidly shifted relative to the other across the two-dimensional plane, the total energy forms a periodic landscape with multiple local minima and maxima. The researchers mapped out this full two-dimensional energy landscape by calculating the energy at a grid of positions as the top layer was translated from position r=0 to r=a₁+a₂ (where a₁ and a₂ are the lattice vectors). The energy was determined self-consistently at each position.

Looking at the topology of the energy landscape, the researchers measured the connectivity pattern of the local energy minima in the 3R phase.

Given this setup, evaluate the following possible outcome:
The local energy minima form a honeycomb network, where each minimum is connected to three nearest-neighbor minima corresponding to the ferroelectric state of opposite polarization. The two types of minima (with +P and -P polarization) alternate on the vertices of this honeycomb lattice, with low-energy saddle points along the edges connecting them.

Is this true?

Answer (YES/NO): YES